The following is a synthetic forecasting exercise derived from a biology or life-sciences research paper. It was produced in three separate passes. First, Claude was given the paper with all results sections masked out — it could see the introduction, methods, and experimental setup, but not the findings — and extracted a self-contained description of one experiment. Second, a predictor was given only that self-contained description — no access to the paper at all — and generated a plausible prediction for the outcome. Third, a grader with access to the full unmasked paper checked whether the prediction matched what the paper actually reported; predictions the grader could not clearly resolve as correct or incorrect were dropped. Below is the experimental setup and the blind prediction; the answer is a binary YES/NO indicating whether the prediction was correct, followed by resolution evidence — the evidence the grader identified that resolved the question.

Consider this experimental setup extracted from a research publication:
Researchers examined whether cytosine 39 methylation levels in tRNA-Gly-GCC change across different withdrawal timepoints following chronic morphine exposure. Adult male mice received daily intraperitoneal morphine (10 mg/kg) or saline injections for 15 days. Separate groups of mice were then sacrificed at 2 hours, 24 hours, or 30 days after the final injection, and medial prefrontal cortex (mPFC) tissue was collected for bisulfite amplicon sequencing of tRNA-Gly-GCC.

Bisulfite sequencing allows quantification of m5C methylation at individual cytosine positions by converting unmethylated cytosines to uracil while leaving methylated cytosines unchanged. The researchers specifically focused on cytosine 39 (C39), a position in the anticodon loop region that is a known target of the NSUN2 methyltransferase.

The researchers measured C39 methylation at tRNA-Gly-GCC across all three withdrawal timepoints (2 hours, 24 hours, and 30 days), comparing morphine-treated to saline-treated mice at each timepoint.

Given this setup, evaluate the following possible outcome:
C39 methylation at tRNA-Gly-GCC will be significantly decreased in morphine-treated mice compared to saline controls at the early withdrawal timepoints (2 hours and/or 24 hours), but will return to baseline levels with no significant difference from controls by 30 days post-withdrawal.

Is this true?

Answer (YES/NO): NO